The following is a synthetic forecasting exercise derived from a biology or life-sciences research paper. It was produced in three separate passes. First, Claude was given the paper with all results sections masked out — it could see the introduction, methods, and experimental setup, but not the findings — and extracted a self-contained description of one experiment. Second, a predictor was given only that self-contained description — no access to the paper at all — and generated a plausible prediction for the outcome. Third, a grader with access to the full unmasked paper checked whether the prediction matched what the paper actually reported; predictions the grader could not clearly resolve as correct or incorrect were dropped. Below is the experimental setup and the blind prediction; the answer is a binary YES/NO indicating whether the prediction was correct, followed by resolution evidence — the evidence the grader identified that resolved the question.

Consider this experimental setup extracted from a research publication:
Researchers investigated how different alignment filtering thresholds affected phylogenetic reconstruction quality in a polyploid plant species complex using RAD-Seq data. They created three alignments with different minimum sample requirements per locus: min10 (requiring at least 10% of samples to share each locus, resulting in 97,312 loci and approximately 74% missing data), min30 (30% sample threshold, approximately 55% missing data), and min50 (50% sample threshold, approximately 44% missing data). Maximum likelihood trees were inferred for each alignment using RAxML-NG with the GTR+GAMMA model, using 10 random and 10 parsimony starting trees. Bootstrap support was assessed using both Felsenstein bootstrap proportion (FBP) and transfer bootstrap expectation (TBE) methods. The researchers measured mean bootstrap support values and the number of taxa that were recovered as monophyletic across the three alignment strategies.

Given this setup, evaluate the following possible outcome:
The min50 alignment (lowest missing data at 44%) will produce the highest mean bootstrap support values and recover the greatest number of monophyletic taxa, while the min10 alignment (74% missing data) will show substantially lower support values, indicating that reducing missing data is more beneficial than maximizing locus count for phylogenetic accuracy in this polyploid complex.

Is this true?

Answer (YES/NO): NO